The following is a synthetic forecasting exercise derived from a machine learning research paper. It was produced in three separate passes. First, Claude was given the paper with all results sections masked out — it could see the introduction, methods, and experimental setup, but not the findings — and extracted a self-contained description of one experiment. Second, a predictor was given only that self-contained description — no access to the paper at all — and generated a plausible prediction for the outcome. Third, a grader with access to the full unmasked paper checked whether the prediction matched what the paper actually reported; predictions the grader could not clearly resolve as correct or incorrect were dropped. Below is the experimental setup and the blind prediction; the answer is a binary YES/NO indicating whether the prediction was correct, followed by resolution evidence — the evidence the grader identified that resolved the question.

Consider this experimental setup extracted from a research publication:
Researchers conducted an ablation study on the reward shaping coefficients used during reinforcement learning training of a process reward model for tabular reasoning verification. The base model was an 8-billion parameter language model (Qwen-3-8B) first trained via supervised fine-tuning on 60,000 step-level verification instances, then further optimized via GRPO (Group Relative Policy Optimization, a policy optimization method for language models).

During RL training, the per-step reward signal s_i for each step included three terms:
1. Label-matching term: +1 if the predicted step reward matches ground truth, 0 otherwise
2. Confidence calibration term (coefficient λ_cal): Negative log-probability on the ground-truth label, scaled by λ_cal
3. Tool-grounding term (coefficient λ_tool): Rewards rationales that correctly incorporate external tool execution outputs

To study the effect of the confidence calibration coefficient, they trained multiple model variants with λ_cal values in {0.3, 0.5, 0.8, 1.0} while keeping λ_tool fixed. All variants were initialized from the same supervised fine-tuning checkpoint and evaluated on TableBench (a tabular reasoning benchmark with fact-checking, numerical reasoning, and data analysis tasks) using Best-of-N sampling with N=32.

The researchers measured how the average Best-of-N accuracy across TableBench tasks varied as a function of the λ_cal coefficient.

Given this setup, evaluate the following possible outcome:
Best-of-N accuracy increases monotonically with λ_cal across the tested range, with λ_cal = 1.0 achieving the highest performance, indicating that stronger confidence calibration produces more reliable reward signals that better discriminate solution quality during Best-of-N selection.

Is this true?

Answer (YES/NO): NO